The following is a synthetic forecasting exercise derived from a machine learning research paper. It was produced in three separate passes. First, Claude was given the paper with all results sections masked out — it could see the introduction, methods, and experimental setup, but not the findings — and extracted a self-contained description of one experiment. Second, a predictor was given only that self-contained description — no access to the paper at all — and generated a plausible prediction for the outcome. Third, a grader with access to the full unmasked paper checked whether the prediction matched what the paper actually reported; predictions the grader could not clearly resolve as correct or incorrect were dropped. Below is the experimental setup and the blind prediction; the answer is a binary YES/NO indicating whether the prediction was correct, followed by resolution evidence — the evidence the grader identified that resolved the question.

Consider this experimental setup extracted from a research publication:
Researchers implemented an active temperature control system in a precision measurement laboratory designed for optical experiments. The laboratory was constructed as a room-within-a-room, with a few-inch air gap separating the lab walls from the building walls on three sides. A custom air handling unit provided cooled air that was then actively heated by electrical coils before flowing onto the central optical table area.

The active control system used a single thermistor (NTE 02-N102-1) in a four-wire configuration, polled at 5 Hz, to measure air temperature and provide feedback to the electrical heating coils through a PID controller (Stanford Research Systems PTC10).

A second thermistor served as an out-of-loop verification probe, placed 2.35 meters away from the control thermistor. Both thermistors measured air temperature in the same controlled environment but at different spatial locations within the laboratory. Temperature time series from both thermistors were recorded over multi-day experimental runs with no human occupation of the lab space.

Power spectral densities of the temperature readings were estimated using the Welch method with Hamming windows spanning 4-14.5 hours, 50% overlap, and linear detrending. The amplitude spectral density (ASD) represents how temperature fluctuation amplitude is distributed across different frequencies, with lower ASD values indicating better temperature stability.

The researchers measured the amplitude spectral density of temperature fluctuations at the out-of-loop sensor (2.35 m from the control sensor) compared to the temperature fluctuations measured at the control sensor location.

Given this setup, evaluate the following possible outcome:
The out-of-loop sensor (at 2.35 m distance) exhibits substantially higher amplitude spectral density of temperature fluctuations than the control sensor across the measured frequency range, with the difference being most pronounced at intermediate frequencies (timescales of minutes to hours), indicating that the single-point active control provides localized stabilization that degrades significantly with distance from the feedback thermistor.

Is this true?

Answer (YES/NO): NO